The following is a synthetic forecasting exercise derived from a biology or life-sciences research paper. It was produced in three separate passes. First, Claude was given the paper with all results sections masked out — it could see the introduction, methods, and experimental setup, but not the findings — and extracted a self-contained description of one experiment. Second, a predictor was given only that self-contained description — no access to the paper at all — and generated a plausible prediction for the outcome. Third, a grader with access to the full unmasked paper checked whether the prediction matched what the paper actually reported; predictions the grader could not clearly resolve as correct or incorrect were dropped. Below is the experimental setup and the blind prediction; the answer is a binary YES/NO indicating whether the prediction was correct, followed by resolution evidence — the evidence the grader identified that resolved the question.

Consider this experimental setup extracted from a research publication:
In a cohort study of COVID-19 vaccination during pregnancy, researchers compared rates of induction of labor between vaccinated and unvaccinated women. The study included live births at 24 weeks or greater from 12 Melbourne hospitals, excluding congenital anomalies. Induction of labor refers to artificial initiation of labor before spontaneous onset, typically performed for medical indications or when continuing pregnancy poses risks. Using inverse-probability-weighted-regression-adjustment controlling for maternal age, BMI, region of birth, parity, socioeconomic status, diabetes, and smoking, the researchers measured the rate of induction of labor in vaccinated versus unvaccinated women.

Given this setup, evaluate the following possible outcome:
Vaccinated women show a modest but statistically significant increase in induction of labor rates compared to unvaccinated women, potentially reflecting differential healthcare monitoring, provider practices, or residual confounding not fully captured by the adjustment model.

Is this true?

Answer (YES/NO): YES